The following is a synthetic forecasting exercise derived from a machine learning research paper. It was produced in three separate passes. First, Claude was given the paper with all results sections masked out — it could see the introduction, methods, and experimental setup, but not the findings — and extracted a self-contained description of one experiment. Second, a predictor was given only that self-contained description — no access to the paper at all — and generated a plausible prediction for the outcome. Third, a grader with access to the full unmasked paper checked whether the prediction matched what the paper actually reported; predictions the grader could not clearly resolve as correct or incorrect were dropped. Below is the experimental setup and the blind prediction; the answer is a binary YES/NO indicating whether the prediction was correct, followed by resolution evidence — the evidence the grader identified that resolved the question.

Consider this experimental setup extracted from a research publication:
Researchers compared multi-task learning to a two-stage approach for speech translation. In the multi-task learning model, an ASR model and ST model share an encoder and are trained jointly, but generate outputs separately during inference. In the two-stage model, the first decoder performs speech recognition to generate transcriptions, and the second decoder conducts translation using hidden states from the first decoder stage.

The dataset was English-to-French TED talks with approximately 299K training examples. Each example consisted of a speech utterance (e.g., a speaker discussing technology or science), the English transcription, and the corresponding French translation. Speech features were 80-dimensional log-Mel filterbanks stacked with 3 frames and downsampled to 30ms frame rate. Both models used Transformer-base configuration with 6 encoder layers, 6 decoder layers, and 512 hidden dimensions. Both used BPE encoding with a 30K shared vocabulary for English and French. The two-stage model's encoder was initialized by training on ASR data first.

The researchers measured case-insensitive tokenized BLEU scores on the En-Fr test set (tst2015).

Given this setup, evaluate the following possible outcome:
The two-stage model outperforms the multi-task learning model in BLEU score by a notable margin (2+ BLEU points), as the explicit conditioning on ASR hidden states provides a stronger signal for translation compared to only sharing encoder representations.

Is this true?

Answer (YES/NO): NO